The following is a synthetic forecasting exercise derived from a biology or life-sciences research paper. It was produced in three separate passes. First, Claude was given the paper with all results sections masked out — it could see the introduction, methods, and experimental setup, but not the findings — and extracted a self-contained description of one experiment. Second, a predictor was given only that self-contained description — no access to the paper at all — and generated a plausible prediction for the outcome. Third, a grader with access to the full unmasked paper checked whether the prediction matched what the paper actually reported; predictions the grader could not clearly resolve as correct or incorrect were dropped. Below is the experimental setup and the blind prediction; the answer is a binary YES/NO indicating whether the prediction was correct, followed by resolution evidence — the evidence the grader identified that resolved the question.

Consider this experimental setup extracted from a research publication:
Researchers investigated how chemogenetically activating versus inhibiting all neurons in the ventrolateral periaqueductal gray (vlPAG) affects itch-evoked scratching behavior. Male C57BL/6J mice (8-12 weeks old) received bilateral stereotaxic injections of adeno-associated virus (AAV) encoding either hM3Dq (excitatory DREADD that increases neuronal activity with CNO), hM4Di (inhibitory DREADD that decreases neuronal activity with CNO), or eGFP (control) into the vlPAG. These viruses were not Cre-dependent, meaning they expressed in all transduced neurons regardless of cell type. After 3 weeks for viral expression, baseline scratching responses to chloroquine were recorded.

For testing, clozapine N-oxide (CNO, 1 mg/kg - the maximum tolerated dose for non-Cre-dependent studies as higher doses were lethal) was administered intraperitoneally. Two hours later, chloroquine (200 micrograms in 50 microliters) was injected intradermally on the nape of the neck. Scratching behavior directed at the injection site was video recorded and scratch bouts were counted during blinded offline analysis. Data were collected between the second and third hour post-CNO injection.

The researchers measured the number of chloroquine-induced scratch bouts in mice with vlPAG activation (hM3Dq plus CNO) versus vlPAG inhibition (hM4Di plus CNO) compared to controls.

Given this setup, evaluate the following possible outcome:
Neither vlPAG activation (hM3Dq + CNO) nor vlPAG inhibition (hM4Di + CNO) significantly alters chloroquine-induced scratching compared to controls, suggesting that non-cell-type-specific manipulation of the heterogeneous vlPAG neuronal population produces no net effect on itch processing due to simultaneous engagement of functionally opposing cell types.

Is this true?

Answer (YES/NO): NO